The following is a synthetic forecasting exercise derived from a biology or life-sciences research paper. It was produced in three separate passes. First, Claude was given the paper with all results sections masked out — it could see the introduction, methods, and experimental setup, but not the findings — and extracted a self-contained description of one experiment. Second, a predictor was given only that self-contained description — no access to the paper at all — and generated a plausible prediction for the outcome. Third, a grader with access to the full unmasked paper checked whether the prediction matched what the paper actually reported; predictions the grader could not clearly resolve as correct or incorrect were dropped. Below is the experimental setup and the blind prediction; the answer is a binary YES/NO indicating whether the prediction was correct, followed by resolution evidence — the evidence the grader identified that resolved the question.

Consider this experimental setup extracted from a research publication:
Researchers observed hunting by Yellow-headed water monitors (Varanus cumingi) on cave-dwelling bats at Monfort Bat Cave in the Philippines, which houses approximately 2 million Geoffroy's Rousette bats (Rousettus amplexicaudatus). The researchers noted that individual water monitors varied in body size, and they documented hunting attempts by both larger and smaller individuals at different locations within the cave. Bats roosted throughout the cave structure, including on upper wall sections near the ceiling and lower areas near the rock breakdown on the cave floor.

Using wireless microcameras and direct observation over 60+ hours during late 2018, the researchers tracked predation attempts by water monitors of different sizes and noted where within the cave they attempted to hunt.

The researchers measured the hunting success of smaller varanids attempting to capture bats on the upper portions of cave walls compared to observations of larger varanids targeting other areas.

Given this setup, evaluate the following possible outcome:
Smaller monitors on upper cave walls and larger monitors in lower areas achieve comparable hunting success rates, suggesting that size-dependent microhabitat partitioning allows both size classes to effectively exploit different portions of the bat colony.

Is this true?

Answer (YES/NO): NO